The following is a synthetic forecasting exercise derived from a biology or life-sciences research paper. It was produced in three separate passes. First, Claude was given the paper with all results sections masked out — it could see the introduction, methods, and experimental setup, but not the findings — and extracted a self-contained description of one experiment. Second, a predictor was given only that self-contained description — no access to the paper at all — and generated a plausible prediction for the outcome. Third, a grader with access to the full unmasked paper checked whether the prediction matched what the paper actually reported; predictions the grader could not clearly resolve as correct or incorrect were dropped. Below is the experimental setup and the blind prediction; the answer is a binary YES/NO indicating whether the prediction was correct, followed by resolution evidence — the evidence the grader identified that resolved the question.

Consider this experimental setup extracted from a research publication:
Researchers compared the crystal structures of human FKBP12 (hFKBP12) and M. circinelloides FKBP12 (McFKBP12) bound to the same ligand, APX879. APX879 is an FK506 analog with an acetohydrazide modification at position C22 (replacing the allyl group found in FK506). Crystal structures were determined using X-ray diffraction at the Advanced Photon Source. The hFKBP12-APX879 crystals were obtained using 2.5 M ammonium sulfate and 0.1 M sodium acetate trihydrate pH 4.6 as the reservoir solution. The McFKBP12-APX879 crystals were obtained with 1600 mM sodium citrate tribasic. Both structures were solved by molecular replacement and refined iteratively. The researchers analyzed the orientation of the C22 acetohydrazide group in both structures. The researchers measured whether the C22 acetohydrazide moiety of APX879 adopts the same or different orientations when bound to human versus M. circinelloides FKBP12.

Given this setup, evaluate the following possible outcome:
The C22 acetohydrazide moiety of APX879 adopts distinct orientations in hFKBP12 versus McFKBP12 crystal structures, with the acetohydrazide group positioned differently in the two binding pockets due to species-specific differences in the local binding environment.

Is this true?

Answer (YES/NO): YES